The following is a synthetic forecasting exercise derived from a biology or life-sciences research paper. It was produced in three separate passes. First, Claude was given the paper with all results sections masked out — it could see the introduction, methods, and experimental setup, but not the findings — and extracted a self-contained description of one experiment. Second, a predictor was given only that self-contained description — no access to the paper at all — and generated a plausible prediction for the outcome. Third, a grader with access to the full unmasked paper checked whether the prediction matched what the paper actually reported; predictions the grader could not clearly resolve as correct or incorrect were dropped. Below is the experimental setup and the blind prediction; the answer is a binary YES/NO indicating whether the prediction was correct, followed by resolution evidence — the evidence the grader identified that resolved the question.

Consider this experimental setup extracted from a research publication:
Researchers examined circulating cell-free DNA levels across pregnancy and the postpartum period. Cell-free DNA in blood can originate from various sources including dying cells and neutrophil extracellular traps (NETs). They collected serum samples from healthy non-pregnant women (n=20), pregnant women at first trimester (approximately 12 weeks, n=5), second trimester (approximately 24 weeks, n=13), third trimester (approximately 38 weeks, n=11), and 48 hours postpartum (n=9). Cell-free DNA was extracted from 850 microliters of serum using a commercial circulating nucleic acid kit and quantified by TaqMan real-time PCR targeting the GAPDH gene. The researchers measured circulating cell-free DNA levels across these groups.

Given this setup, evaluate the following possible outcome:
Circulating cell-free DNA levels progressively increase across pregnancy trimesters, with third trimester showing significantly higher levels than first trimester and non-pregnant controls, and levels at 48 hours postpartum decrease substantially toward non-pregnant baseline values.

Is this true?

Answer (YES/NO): NO